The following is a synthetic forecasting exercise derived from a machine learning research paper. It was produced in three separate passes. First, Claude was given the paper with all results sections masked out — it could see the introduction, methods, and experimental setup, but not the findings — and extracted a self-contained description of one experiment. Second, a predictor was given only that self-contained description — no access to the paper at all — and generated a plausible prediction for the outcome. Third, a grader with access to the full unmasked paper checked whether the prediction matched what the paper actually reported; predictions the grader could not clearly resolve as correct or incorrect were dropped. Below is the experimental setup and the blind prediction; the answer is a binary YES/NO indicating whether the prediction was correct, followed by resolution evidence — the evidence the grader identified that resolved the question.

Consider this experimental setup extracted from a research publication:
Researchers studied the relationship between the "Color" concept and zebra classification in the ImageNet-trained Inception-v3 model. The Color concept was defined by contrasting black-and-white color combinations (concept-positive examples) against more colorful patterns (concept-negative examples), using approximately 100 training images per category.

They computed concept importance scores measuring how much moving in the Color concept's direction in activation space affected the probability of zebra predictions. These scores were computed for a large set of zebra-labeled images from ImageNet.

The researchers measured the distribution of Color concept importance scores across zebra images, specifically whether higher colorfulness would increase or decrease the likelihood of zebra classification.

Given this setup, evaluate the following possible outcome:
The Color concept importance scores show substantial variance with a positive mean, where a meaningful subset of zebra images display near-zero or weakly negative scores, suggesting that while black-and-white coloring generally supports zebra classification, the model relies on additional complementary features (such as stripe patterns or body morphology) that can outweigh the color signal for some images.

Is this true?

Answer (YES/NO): NO